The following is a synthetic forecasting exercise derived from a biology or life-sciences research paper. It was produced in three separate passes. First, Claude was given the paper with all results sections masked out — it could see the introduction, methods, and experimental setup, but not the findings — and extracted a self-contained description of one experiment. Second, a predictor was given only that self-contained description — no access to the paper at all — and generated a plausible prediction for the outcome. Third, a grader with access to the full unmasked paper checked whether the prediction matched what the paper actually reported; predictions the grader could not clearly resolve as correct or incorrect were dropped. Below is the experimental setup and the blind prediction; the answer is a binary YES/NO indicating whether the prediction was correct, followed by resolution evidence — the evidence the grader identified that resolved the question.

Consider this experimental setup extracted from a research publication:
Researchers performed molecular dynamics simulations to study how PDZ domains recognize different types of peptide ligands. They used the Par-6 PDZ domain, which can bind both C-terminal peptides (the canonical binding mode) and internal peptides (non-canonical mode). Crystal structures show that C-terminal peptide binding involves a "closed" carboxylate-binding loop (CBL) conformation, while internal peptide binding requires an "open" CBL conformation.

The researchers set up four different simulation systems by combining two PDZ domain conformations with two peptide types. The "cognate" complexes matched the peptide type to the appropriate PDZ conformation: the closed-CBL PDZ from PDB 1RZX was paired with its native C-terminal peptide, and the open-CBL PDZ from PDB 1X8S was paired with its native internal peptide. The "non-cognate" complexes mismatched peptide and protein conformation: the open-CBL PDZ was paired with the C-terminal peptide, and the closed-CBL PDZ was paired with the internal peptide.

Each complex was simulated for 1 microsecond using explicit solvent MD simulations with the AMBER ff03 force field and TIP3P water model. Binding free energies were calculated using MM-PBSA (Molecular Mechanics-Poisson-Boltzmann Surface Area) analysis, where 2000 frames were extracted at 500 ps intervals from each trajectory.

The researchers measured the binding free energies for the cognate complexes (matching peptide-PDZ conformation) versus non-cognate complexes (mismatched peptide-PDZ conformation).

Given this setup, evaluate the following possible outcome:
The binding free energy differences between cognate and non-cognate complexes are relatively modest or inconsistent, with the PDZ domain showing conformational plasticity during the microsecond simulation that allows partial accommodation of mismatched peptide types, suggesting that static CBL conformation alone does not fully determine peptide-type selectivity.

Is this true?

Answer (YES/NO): YES